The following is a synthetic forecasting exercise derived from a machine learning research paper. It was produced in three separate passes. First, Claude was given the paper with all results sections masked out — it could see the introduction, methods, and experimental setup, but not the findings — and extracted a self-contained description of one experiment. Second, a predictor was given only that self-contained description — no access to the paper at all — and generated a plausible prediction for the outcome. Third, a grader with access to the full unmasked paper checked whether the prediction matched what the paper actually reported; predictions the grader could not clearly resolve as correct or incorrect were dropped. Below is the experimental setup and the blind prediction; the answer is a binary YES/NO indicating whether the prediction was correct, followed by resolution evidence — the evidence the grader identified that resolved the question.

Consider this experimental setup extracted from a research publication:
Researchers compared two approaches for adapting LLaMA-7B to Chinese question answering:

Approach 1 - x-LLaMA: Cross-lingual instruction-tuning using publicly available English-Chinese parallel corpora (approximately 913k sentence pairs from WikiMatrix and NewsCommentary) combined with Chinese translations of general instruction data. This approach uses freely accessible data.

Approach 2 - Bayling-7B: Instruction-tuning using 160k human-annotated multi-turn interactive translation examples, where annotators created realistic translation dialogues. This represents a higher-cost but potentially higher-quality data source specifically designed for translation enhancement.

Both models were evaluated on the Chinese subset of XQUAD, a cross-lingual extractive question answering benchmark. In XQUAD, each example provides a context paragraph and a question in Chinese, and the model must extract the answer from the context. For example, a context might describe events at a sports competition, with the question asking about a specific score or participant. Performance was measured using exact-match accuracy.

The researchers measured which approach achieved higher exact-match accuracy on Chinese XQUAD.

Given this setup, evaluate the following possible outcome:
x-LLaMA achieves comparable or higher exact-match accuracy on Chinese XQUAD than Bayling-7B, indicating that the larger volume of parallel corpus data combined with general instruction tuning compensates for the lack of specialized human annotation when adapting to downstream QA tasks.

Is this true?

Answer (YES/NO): NO